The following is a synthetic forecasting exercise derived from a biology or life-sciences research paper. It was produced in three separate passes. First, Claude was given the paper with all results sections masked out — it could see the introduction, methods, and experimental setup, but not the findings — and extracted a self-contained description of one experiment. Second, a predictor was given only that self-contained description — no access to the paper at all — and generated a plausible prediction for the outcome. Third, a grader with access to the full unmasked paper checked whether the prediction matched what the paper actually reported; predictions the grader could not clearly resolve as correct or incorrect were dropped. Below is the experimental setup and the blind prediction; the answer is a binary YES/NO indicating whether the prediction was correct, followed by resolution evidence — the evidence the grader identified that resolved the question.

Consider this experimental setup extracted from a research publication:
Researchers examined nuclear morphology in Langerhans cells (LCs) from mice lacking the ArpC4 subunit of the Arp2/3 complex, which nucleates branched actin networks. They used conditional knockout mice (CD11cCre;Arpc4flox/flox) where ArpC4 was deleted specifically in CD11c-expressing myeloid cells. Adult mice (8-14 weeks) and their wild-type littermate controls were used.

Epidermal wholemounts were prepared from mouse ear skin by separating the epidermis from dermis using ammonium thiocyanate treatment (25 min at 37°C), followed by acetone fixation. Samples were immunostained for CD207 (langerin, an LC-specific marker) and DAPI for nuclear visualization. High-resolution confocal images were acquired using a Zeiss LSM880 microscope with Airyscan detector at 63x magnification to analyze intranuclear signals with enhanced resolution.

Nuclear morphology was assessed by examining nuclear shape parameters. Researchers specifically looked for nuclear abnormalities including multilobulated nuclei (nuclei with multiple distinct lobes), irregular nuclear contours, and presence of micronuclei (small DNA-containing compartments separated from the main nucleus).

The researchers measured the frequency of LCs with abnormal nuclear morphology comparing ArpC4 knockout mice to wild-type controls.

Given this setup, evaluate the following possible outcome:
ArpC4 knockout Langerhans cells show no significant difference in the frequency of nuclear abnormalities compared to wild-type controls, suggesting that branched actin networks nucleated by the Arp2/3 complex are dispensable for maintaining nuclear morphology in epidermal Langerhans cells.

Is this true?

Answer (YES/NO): NO